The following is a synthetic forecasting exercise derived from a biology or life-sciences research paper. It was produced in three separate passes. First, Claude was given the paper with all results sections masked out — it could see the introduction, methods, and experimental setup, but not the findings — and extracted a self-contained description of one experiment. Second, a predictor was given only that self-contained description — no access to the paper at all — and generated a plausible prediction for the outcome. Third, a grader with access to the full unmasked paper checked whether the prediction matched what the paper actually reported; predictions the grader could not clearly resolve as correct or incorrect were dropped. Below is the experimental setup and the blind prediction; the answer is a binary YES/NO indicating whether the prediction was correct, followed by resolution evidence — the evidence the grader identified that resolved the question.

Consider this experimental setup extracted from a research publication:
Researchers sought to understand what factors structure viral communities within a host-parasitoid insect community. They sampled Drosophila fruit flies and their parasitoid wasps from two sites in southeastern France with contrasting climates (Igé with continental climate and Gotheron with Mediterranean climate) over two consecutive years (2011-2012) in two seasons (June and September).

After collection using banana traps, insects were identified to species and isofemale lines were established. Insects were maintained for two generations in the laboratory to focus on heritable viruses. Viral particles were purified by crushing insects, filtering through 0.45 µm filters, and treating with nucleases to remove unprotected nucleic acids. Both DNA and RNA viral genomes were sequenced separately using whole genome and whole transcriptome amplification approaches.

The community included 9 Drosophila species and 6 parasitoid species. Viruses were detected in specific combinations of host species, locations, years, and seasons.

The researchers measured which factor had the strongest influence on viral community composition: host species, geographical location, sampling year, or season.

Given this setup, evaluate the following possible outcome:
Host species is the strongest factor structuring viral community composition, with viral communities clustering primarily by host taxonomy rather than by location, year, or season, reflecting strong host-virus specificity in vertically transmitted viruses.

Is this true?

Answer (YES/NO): YES